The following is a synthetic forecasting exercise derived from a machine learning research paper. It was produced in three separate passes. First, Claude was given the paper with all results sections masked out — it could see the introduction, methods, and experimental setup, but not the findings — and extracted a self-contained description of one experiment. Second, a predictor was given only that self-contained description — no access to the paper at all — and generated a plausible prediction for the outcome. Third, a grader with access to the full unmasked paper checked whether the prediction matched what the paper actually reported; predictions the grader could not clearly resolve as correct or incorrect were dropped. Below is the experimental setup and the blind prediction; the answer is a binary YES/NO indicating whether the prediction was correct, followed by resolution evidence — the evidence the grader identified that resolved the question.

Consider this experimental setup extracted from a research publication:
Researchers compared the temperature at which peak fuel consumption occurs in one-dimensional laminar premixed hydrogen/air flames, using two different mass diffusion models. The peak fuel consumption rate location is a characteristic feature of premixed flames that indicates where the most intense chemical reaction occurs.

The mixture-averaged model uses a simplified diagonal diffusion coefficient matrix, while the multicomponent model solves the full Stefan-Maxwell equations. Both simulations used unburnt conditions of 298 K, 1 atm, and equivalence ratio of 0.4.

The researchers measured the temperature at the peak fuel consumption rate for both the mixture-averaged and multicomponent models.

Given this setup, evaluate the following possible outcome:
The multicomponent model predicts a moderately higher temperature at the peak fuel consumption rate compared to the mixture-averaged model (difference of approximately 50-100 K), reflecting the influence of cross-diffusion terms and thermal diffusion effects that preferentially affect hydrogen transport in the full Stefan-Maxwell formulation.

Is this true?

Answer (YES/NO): NO